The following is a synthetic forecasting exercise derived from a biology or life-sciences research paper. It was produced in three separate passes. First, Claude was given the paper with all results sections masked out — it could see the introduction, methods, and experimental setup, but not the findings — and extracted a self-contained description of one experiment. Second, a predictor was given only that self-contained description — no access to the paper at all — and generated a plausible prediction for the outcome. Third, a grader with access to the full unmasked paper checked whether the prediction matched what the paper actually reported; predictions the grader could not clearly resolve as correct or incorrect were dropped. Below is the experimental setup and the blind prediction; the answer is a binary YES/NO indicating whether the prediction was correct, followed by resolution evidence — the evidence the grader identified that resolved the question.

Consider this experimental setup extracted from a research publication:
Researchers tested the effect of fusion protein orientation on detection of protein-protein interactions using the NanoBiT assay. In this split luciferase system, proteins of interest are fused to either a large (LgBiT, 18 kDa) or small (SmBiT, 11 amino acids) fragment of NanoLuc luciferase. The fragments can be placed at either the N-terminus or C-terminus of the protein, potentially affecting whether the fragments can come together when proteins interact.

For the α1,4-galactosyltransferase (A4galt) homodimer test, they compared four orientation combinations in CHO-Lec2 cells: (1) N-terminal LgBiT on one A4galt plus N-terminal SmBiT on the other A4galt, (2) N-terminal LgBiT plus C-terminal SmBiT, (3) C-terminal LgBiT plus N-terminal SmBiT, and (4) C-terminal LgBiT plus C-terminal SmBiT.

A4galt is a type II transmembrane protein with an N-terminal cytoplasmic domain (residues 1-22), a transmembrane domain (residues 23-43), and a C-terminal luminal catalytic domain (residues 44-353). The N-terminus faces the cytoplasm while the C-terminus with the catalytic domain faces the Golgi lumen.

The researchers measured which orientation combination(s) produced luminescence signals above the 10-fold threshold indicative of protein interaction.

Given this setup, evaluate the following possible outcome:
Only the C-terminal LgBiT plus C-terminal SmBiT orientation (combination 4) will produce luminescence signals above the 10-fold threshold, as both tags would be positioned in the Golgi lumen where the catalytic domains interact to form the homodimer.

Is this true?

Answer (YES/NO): NO